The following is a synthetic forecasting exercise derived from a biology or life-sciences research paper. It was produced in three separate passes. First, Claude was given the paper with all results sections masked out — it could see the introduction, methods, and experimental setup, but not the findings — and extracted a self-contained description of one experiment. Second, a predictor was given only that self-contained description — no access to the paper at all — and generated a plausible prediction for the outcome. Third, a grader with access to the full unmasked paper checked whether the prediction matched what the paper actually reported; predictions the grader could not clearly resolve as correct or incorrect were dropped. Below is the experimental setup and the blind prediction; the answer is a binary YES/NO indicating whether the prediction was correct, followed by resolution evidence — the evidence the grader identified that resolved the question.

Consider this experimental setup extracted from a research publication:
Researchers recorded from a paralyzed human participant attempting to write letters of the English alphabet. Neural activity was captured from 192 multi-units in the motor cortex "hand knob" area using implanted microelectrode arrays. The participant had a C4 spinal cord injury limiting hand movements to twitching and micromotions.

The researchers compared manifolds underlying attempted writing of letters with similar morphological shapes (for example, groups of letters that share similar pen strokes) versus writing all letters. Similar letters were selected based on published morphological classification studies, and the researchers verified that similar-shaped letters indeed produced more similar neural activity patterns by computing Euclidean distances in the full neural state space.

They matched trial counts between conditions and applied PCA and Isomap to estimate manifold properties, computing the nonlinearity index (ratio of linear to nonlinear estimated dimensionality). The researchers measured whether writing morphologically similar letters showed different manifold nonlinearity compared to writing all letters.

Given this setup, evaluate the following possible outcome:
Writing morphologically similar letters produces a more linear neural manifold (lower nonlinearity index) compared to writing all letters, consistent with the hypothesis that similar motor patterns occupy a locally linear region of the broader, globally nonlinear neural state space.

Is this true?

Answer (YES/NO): YES